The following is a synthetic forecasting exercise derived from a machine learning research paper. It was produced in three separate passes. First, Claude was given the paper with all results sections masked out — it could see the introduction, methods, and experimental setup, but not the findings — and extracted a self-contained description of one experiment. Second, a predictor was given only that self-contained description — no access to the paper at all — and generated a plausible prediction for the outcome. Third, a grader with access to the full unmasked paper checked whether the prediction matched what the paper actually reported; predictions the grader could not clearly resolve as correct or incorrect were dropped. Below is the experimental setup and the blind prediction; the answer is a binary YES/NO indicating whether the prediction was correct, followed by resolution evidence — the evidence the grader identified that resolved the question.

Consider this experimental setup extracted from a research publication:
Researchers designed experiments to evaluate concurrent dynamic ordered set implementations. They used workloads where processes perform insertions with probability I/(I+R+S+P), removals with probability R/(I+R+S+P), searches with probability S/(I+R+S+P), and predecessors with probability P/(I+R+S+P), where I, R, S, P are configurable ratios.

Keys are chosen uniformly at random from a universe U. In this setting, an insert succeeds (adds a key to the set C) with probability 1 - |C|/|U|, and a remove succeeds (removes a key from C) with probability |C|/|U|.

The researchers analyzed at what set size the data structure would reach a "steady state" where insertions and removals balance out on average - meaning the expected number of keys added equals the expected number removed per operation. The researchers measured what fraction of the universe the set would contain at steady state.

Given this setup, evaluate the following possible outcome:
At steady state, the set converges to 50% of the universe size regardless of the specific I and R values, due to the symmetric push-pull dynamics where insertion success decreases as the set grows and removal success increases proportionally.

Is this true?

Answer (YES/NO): NO